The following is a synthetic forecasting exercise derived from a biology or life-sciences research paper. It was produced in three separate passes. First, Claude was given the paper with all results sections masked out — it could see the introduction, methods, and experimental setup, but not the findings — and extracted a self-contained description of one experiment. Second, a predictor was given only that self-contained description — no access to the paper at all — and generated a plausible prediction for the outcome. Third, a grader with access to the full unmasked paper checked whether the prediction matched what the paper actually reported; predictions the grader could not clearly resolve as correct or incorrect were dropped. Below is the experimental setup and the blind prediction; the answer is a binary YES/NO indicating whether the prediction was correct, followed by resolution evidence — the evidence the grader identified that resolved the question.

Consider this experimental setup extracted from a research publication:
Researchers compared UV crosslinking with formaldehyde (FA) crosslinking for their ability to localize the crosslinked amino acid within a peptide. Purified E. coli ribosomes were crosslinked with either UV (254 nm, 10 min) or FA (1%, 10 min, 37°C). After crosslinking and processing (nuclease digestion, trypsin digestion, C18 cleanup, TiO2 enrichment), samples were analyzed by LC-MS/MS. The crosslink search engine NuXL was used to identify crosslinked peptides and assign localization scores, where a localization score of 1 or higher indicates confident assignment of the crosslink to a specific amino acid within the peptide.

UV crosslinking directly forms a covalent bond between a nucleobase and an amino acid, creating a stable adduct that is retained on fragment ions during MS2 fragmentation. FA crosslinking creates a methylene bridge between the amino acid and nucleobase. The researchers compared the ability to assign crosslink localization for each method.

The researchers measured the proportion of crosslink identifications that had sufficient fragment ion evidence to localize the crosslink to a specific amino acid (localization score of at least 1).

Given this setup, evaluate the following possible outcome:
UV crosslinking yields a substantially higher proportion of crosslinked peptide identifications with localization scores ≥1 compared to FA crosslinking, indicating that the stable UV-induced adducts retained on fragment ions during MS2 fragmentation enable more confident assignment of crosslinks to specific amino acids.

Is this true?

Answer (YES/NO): YES